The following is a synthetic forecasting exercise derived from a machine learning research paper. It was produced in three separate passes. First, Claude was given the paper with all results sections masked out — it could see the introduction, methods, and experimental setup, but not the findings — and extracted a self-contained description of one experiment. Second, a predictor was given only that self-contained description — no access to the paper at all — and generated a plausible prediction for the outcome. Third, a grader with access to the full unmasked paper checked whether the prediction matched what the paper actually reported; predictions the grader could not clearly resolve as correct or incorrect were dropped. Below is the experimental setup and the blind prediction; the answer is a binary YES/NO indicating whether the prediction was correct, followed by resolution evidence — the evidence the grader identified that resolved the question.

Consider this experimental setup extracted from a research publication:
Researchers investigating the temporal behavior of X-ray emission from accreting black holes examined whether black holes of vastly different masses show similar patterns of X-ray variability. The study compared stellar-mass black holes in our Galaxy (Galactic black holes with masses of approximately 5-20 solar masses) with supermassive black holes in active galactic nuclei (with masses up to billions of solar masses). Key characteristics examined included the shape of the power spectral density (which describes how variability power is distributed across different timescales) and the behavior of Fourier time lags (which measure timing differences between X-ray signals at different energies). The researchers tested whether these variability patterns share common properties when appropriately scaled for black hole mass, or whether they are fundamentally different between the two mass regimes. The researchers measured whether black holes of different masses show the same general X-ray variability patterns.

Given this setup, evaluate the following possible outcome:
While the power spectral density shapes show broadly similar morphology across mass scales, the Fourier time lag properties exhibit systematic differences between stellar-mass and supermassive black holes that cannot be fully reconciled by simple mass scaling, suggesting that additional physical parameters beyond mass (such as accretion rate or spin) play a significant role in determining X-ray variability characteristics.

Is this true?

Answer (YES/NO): NO